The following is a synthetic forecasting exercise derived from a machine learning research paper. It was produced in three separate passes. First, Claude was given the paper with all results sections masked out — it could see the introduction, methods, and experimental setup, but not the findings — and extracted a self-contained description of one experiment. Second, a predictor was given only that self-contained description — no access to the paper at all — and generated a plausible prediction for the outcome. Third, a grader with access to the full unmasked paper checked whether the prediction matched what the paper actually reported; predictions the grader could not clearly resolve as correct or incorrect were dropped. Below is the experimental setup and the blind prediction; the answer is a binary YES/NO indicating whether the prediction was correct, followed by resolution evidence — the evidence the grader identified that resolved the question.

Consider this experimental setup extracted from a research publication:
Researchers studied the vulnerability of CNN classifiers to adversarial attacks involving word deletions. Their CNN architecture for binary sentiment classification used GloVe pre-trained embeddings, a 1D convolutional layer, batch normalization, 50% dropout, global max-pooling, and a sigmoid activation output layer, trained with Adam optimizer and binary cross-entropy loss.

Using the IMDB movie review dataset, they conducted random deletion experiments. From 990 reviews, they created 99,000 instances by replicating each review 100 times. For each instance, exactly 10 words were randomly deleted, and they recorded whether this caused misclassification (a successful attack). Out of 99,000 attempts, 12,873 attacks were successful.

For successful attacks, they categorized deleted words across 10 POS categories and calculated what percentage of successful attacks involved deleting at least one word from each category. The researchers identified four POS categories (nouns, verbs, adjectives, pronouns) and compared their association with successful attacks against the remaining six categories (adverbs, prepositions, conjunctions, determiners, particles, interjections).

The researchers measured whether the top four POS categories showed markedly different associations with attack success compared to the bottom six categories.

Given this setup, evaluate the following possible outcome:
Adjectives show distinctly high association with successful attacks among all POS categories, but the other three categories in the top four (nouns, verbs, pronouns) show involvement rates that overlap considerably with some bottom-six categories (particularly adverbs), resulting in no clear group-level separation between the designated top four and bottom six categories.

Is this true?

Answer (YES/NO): NO